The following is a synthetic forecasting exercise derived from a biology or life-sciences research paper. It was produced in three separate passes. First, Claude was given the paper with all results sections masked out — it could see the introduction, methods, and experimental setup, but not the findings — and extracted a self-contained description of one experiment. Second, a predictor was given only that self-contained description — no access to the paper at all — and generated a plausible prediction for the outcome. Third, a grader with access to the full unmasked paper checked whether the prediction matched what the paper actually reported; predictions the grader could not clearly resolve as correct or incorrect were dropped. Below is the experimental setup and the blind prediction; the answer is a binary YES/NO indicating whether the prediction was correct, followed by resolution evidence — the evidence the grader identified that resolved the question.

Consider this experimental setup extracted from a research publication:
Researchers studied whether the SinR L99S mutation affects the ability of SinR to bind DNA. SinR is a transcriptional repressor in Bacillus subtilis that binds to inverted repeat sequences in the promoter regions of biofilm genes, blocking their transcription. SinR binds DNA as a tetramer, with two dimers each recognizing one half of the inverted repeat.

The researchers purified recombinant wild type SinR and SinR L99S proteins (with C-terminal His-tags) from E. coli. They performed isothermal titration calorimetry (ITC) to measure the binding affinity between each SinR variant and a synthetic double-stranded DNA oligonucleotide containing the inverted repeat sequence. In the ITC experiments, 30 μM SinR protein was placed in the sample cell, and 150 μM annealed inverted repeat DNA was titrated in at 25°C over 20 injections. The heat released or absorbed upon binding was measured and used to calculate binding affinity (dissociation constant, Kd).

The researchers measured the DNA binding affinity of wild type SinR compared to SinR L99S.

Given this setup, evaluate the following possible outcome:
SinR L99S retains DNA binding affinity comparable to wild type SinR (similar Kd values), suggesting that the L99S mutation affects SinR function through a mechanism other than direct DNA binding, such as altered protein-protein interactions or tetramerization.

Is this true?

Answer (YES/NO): NO